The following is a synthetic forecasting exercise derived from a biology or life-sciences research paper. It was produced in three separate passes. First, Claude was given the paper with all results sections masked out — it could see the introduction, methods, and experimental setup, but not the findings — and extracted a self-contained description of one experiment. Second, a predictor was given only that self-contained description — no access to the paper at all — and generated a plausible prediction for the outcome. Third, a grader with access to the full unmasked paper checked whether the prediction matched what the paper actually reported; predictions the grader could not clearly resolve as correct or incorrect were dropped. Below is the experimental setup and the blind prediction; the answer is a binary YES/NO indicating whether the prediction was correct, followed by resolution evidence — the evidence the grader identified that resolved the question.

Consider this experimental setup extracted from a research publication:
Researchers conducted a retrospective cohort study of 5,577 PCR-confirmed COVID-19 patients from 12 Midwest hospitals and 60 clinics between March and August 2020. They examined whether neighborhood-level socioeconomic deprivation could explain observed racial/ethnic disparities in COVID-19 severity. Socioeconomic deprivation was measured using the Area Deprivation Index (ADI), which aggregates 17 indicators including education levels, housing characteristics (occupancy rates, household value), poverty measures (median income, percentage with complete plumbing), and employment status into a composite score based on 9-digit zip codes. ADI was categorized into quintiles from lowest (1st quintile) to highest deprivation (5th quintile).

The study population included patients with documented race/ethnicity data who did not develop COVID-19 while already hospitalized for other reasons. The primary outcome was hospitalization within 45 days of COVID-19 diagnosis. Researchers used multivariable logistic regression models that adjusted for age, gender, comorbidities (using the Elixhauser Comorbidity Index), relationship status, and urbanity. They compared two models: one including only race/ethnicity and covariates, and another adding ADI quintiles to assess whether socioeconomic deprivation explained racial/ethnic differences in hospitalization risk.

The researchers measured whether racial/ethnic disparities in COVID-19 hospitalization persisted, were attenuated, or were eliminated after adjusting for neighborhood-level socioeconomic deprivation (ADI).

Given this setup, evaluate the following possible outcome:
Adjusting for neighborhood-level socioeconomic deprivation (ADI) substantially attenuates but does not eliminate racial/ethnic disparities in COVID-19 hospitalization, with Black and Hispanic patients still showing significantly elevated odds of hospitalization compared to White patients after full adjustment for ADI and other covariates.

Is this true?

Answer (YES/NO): NO